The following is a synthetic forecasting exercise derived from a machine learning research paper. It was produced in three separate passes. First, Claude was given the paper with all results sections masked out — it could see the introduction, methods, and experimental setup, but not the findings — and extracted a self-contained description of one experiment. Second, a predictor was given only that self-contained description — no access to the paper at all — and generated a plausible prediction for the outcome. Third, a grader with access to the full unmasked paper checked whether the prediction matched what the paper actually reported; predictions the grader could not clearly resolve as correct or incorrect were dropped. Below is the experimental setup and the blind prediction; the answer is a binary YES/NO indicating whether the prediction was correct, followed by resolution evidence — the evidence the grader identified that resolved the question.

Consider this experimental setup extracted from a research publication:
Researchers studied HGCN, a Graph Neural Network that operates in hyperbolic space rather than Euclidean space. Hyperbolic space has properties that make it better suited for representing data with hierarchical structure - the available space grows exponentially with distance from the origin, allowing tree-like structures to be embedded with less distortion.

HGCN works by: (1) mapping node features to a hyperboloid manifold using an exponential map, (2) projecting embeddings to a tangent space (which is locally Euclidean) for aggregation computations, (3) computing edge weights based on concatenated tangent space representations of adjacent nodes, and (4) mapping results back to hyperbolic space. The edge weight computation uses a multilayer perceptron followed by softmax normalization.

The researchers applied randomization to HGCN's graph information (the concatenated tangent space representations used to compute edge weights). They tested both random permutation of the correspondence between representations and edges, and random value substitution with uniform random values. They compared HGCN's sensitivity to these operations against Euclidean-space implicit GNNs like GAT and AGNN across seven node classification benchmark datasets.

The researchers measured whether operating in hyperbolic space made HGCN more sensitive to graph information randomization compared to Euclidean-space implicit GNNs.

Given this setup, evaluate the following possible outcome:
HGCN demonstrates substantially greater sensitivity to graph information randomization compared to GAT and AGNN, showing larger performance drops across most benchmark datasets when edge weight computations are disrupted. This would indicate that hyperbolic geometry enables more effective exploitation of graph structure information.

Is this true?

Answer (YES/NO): NO